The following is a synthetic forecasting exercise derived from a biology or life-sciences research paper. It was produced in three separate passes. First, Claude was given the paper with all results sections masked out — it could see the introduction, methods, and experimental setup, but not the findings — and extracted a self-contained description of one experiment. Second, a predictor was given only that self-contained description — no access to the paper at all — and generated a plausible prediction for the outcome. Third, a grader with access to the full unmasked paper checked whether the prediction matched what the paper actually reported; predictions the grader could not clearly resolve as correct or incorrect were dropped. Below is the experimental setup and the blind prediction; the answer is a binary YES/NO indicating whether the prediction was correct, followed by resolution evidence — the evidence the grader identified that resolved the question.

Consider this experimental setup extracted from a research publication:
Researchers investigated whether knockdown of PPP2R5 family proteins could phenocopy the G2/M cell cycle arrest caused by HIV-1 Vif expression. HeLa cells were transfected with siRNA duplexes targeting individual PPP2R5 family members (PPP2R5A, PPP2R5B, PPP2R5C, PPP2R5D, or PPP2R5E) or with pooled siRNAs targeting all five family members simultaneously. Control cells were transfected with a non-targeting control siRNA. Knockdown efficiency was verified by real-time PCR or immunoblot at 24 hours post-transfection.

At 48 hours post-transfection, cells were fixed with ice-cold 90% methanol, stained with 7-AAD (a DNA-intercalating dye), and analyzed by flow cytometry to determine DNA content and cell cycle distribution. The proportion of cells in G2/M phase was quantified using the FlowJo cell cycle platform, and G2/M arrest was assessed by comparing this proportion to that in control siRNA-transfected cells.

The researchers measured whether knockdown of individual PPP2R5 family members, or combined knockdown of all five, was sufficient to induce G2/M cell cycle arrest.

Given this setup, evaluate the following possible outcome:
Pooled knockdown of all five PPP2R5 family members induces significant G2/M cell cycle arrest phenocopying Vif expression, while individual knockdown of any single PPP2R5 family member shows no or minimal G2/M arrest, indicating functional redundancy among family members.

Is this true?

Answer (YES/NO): YES